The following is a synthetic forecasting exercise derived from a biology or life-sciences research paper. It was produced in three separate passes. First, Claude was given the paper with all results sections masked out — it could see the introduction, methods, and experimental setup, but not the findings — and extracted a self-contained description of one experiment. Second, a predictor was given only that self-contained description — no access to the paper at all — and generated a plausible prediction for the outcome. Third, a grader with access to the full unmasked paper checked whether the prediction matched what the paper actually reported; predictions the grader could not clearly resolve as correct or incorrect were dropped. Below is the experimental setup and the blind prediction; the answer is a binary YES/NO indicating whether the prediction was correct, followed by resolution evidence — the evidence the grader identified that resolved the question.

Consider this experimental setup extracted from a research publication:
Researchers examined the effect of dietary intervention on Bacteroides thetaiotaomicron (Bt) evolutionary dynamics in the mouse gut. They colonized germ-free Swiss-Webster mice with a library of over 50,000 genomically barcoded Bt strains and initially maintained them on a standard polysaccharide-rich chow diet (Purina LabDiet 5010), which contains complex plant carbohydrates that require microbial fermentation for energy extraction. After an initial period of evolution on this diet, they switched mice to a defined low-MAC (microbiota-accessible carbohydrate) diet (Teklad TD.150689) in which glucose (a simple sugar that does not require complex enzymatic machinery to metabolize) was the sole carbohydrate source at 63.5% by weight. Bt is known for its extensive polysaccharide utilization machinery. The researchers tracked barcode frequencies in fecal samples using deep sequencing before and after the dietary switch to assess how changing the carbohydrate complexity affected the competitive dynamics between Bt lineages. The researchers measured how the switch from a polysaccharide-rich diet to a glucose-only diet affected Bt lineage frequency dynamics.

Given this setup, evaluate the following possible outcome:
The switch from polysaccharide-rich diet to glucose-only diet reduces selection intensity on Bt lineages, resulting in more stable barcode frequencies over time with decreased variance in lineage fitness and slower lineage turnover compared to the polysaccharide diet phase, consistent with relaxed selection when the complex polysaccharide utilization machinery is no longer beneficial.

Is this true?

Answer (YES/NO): NO